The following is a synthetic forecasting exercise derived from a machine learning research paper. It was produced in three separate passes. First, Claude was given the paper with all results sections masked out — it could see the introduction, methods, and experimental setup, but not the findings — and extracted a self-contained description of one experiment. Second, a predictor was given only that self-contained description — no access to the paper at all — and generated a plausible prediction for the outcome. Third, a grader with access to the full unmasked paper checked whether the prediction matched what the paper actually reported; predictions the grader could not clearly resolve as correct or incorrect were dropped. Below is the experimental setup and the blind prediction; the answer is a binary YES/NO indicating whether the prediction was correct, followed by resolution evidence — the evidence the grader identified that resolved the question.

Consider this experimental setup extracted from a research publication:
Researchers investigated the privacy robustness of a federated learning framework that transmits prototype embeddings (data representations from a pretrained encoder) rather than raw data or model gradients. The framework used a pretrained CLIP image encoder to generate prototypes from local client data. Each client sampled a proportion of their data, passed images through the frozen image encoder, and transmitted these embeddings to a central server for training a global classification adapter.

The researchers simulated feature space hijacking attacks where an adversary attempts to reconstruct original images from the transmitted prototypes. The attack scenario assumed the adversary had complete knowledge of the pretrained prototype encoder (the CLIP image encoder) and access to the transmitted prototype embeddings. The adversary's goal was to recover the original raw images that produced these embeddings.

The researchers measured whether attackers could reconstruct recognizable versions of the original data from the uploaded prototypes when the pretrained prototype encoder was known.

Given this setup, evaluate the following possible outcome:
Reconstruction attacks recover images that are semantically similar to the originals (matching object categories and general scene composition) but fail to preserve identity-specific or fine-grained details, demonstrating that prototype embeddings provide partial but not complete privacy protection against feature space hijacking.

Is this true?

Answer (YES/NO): NO